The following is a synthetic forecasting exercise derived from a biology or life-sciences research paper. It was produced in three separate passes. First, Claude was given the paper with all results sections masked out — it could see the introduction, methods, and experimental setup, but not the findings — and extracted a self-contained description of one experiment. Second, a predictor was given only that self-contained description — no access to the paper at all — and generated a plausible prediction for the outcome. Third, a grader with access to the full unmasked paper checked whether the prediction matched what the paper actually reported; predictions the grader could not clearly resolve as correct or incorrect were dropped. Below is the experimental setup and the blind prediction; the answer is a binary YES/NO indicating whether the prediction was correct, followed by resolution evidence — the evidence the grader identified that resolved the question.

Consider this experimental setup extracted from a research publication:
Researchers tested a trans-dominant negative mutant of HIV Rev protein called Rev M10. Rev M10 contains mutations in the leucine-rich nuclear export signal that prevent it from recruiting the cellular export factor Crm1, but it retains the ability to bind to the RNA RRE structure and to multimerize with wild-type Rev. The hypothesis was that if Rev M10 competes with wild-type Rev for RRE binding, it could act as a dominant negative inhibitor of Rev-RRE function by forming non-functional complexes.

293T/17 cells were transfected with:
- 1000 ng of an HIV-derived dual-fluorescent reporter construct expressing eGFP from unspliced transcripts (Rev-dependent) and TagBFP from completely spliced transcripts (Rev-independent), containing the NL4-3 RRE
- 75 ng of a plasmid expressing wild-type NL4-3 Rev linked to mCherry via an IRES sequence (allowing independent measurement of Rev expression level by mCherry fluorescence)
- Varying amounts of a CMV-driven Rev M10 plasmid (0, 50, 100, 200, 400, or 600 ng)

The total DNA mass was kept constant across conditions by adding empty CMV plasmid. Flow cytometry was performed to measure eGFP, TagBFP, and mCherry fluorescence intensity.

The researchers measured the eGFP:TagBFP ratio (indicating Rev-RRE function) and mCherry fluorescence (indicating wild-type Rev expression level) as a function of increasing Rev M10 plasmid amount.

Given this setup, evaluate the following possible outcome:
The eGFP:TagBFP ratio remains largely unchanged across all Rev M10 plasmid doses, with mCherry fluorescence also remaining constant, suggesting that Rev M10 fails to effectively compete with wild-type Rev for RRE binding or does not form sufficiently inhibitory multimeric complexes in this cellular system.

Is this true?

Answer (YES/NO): NO